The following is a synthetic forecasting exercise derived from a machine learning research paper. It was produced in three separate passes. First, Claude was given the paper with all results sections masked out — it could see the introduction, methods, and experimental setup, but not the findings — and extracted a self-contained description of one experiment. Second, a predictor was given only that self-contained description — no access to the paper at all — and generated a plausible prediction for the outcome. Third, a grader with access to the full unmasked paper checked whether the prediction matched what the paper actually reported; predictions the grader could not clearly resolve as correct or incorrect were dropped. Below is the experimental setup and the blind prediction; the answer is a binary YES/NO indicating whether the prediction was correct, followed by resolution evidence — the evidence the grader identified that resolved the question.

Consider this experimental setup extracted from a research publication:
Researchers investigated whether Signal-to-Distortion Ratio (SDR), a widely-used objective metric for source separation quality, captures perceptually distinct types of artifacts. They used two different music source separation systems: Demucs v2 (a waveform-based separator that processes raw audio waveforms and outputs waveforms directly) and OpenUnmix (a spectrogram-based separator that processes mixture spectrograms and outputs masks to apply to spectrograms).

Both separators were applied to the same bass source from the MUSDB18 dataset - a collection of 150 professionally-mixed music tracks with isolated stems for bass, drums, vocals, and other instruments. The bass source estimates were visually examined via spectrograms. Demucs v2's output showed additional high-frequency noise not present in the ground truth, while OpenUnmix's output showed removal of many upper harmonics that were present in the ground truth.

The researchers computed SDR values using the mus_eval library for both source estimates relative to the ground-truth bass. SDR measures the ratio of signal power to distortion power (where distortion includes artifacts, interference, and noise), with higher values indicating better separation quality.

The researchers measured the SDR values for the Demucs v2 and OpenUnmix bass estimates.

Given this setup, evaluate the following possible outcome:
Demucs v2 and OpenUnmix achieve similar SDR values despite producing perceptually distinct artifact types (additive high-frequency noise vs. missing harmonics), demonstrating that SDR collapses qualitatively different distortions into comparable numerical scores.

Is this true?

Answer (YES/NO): YES